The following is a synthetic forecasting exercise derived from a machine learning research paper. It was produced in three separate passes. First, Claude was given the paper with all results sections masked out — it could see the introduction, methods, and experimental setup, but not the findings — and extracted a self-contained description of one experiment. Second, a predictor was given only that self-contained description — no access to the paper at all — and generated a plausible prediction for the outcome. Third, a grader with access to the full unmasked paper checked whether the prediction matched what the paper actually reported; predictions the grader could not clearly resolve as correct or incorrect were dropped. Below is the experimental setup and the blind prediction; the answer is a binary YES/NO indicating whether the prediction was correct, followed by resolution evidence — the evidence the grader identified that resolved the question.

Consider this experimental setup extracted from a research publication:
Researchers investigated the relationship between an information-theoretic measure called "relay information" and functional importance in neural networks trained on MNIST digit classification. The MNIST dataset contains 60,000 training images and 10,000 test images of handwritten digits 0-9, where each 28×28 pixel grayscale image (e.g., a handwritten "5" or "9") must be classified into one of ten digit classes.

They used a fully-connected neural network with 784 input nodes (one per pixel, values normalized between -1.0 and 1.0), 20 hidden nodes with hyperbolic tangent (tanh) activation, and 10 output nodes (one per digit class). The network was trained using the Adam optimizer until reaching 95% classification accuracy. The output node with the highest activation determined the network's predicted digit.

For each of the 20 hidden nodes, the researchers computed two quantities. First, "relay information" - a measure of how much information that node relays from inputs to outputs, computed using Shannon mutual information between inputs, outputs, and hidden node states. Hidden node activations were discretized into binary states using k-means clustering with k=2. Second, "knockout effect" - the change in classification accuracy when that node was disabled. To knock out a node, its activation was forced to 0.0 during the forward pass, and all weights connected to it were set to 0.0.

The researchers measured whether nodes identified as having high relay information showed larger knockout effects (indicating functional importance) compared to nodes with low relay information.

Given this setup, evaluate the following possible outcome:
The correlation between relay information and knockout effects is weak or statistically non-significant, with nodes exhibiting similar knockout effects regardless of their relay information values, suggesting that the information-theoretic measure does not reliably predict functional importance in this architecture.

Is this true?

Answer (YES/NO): NO